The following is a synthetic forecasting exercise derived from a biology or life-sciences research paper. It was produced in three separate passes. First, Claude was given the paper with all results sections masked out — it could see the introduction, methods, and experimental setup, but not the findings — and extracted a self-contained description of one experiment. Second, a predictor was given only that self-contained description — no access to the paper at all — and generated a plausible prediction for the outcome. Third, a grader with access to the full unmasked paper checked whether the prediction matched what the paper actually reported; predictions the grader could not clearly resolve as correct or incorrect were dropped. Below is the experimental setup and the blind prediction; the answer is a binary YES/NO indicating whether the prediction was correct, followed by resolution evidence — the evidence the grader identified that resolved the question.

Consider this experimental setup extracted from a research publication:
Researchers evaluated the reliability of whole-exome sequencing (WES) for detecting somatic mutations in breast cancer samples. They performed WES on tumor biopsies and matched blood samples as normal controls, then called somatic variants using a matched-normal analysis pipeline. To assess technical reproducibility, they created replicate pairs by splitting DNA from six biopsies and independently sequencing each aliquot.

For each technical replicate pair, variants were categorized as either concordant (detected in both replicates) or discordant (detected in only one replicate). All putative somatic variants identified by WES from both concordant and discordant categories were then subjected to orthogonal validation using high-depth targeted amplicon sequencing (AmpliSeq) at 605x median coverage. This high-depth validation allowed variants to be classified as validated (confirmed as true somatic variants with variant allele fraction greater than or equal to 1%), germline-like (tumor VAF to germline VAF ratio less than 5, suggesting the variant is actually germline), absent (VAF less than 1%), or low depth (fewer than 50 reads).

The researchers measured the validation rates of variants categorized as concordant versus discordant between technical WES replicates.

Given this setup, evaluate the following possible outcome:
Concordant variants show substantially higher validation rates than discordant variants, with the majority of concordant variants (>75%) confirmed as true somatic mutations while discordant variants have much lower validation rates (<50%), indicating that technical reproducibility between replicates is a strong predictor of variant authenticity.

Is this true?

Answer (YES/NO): YES